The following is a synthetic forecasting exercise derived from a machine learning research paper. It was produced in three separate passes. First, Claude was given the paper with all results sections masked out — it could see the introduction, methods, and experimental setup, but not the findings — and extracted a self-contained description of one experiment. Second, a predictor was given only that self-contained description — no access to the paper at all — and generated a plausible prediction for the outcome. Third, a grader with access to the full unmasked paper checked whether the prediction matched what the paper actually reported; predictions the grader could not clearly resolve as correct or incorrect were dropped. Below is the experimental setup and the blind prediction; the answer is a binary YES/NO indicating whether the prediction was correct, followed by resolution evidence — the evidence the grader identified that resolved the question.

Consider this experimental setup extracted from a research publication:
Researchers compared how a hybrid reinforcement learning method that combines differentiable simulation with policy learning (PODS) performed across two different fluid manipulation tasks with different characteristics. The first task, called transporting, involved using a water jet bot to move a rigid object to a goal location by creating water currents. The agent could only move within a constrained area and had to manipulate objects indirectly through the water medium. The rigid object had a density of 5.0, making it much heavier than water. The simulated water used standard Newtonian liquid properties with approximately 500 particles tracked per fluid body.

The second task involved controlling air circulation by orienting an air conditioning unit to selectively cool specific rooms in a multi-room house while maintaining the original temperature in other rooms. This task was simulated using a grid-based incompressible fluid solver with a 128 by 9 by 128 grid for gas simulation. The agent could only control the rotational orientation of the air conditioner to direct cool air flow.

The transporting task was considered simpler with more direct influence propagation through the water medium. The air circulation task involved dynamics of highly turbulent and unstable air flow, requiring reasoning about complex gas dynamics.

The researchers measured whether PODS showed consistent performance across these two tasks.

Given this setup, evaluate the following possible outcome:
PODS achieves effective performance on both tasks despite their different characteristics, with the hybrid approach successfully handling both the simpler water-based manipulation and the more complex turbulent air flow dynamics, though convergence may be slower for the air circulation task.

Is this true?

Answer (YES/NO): NO